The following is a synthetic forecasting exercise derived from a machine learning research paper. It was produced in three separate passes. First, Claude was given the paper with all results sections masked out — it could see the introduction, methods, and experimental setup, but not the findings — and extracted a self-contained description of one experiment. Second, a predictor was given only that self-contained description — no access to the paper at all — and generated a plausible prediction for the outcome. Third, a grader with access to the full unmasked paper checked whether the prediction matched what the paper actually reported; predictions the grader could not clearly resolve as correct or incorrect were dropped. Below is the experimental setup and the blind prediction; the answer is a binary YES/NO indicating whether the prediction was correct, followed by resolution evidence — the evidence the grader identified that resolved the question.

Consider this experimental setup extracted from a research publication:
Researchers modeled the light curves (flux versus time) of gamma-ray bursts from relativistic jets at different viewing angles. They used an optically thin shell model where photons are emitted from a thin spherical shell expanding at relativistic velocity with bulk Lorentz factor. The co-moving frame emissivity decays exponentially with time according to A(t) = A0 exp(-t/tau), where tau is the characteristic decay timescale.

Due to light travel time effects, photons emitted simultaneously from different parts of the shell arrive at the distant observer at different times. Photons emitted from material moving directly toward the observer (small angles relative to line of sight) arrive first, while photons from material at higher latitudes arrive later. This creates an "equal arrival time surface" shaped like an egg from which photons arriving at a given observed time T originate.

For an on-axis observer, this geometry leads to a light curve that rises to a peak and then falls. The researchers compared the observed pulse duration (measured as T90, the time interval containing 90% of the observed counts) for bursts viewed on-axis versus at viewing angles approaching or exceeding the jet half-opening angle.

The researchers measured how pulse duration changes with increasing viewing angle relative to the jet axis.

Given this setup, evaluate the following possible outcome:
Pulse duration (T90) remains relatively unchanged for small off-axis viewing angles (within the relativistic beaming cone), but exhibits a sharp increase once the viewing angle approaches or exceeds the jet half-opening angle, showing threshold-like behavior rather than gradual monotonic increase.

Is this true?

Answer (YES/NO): NO